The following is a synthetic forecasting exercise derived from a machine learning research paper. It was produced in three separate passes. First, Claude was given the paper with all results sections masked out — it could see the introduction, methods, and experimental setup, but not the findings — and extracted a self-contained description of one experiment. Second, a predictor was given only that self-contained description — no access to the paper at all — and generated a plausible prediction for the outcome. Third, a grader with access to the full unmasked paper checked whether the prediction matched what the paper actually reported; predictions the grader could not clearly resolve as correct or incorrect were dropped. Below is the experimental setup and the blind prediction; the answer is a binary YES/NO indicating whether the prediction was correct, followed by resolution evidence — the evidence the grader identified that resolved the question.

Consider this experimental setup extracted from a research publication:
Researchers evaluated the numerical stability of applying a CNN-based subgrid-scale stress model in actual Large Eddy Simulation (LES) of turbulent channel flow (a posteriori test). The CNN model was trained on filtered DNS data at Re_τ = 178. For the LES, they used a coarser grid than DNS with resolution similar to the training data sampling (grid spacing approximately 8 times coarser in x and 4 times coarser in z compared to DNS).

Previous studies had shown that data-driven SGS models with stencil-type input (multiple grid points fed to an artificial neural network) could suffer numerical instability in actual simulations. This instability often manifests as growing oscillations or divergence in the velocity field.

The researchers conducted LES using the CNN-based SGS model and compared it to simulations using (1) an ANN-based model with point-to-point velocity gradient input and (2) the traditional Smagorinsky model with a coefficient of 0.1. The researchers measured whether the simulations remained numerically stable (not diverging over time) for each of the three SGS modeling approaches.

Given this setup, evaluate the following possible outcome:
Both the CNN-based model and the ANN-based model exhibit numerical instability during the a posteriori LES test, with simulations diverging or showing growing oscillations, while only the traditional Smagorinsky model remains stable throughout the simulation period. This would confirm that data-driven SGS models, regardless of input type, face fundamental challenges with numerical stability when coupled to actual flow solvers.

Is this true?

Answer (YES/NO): NO